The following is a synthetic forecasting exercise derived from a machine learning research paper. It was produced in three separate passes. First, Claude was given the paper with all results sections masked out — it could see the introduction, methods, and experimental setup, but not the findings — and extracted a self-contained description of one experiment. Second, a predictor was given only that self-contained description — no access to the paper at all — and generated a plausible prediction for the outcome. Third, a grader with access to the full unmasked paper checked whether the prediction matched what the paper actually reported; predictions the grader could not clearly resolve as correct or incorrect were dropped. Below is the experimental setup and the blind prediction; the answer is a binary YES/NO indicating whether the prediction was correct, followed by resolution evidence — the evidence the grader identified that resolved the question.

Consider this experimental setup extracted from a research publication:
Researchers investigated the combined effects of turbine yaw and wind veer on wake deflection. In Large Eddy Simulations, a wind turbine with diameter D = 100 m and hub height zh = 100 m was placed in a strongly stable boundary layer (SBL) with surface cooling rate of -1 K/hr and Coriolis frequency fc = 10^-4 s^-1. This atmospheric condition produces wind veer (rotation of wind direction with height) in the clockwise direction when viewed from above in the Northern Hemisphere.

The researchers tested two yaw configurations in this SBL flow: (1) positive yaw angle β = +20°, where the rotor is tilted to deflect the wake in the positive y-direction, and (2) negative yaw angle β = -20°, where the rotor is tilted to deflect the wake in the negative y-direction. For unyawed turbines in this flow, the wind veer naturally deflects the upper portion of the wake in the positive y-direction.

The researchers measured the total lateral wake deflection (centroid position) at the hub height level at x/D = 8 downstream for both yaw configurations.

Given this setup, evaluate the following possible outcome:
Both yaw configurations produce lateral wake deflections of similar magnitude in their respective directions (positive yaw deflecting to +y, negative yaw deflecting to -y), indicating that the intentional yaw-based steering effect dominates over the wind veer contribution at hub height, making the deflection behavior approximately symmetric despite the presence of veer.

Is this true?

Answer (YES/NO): NO